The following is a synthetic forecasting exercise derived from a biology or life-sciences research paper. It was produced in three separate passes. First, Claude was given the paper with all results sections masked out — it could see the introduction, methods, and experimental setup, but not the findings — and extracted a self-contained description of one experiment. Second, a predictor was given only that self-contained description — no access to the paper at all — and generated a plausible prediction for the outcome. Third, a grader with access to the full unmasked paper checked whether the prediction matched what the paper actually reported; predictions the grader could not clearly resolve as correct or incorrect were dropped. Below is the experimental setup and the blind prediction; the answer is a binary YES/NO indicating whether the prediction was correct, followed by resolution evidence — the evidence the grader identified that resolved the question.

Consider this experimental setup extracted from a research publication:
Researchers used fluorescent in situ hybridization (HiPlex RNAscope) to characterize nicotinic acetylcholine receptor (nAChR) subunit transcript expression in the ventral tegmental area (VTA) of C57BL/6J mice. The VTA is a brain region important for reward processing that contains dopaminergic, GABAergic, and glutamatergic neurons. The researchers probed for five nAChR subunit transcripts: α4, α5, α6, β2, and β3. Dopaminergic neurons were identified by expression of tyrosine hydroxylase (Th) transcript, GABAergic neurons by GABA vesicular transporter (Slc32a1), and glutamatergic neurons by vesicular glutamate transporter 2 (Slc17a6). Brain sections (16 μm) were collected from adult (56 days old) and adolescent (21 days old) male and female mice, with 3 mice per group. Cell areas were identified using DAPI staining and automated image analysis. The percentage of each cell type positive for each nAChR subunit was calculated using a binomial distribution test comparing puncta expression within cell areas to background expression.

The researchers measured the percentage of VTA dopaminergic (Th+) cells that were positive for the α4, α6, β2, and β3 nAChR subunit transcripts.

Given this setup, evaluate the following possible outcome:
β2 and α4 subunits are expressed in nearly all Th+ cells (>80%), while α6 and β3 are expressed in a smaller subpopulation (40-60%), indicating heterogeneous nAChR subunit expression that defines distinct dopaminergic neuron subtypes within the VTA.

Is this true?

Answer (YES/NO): NO